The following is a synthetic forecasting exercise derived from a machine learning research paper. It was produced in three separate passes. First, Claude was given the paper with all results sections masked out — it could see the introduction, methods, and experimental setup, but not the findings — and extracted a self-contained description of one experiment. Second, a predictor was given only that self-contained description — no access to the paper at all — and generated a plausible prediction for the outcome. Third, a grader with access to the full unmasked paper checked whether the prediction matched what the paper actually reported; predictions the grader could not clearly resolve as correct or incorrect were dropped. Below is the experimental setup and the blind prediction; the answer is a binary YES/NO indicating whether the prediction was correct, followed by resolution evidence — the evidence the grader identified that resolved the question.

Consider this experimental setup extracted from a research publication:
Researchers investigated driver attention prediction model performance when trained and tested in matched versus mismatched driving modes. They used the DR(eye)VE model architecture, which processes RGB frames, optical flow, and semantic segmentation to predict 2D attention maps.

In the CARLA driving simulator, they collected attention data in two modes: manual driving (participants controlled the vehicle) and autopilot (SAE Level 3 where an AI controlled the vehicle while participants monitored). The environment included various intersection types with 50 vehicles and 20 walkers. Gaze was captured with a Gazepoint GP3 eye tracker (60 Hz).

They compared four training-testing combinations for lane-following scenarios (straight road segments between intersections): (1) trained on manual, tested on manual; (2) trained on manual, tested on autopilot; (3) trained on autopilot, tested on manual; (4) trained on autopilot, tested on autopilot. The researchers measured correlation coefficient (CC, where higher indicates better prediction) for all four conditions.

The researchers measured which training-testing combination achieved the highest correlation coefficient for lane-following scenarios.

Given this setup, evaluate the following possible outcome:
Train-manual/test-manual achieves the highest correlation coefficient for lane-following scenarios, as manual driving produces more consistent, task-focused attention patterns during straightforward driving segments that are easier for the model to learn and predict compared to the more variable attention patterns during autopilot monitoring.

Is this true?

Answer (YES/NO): YES